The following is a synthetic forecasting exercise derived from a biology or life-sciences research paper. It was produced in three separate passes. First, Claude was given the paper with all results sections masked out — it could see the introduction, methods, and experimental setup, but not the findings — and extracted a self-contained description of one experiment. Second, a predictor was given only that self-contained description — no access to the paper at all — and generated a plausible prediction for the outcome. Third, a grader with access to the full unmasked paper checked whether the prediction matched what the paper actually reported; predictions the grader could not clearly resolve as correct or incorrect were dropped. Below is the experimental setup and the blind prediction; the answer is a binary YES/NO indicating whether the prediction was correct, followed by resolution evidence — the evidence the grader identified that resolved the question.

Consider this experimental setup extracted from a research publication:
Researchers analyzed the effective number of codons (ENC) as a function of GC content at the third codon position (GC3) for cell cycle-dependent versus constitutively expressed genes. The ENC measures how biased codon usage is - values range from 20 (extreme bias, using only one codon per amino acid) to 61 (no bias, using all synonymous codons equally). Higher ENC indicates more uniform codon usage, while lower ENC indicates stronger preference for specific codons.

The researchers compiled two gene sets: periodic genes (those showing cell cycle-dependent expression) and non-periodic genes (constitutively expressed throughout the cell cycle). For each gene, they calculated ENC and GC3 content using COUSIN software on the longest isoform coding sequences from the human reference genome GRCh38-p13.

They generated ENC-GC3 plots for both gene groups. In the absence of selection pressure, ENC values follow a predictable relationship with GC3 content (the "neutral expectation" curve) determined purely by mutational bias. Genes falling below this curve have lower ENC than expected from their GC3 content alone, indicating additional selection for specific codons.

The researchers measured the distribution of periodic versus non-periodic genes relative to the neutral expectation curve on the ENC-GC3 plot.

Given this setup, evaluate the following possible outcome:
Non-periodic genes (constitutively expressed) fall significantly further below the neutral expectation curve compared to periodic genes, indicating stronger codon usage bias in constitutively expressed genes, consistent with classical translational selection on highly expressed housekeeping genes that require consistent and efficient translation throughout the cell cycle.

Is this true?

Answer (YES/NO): NO